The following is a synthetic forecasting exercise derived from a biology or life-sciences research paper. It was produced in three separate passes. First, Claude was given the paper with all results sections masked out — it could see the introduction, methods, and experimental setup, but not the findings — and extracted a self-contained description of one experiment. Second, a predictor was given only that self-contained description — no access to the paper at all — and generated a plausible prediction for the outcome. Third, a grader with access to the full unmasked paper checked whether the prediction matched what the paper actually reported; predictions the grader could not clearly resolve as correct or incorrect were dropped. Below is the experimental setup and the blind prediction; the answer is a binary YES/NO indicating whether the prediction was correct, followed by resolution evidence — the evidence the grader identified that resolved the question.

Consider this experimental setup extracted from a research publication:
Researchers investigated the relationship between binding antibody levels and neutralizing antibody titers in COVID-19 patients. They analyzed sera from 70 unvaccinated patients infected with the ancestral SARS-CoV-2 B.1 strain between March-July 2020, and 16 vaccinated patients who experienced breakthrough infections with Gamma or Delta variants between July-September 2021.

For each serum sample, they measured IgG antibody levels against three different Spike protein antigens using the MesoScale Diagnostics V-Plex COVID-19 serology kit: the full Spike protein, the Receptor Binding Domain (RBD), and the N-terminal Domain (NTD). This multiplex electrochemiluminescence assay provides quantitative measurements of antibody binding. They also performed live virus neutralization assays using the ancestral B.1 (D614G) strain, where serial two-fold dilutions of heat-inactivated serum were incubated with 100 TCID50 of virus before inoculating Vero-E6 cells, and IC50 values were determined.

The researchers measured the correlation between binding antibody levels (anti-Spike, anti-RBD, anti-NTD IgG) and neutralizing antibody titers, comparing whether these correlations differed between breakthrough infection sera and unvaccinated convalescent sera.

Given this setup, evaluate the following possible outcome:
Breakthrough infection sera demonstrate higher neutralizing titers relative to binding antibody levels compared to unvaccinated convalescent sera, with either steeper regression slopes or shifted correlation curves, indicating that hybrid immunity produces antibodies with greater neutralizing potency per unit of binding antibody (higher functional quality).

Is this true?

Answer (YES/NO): YES